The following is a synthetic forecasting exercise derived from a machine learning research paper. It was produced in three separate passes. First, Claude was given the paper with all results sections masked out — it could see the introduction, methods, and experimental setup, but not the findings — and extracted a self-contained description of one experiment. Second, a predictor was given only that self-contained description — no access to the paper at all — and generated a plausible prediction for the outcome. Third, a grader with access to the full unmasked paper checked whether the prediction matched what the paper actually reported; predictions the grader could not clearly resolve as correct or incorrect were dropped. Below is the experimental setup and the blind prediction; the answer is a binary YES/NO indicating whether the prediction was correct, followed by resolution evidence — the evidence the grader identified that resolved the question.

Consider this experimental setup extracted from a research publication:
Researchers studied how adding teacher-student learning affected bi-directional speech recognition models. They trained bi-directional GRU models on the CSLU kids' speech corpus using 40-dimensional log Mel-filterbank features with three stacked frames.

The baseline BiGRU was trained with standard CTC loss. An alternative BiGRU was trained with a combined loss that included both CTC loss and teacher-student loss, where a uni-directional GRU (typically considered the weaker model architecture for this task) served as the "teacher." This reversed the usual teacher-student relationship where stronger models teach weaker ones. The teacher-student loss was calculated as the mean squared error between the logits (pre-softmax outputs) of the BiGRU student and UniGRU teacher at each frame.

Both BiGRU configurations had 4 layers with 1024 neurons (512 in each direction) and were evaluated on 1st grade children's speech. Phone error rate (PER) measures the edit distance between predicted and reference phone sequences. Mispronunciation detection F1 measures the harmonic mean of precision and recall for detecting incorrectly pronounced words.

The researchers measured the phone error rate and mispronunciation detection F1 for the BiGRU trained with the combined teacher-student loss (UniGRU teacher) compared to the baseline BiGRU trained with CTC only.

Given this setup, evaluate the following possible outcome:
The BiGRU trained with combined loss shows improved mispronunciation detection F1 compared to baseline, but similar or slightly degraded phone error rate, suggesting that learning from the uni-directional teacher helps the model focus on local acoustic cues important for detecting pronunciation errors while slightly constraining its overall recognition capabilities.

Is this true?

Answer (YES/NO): NO